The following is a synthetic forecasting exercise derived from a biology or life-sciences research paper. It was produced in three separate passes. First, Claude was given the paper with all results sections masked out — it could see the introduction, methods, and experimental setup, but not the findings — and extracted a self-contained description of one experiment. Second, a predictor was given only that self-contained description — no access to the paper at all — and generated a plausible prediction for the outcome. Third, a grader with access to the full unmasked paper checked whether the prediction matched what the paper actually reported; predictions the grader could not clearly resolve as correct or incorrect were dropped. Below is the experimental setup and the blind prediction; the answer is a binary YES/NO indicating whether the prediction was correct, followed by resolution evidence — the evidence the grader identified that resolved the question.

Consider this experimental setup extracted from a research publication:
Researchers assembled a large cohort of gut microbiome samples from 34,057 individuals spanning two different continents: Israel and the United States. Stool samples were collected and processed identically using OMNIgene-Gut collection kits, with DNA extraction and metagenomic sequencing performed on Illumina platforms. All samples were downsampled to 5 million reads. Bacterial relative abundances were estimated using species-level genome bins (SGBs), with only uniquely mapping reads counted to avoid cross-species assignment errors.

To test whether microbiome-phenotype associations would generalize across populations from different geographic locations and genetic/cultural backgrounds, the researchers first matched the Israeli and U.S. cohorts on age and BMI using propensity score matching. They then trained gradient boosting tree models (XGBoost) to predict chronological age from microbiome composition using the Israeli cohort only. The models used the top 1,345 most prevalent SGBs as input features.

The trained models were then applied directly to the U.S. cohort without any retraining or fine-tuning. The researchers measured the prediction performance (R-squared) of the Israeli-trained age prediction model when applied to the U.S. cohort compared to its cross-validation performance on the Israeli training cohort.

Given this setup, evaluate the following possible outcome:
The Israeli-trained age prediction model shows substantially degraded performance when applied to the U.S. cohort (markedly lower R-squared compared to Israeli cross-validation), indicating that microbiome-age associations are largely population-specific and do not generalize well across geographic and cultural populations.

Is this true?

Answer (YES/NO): NO